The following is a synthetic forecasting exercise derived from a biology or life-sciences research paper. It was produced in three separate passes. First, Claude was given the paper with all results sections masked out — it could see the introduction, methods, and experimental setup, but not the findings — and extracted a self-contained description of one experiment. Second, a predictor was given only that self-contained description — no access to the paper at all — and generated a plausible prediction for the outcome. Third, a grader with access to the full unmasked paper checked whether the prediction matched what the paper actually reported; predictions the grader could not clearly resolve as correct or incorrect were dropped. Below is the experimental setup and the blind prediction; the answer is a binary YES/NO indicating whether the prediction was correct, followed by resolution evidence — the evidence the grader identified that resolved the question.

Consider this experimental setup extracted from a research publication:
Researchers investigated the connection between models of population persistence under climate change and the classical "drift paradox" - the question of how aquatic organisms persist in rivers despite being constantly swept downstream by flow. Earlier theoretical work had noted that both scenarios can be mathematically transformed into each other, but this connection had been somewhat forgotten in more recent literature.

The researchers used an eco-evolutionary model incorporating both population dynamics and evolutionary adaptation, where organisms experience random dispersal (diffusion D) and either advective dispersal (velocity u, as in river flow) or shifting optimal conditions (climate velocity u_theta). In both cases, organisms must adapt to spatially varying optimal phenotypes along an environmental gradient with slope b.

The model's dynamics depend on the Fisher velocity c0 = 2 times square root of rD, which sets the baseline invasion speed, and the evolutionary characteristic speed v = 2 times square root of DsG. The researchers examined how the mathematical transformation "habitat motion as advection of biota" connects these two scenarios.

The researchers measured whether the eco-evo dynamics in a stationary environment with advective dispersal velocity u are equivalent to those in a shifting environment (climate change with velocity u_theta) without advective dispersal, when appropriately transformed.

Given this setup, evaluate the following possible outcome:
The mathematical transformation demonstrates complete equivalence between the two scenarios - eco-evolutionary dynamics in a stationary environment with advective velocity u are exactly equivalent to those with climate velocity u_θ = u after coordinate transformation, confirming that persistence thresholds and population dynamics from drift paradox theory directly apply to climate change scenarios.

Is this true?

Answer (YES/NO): NO